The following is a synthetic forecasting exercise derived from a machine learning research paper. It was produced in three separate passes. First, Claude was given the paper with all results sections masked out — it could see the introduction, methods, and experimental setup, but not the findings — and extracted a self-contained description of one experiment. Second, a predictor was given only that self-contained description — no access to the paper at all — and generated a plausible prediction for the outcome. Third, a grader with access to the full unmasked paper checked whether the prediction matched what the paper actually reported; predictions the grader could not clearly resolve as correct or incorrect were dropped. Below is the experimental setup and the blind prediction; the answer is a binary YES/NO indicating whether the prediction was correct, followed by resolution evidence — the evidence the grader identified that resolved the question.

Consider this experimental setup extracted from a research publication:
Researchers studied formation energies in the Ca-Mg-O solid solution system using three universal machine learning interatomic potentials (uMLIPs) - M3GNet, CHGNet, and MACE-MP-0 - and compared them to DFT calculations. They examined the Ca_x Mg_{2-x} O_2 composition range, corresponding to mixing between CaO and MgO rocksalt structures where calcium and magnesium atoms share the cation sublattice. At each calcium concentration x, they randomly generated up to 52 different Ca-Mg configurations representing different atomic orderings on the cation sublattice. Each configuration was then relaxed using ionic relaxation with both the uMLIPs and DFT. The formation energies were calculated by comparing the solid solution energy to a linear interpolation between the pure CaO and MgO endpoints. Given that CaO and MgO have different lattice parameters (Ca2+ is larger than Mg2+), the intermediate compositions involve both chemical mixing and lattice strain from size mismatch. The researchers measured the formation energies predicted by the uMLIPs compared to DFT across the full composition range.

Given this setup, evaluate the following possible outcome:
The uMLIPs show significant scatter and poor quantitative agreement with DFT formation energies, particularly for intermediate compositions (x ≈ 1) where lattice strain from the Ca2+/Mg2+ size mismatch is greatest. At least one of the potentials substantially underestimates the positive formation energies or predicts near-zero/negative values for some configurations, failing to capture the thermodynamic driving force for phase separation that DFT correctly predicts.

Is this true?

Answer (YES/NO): NO